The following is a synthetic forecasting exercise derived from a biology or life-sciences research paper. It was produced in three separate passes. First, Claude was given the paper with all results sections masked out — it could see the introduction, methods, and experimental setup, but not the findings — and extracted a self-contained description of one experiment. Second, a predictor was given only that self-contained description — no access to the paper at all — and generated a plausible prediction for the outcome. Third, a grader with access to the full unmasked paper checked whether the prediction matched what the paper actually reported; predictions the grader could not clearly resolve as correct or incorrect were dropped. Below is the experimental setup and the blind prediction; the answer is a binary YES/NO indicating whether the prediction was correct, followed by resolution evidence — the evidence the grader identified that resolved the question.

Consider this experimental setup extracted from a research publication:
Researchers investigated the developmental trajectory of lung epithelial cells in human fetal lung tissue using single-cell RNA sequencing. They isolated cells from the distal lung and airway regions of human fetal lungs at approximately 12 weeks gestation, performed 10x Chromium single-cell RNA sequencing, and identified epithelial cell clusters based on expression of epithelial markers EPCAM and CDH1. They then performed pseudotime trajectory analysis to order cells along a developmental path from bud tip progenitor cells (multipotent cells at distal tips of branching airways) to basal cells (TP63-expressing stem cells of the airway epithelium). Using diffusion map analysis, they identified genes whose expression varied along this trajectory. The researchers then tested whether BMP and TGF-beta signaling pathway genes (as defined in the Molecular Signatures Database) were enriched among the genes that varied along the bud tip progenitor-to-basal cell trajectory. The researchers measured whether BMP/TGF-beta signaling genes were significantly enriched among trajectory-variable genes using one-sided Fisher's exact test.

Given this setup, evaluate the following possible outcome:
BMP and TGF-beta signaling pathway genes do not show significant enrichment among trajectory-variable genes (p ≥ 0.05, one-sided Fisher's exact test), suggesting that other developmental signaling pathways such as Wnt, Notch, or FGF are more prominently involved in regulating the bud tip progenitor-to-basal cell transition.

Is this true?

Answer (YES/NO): NO